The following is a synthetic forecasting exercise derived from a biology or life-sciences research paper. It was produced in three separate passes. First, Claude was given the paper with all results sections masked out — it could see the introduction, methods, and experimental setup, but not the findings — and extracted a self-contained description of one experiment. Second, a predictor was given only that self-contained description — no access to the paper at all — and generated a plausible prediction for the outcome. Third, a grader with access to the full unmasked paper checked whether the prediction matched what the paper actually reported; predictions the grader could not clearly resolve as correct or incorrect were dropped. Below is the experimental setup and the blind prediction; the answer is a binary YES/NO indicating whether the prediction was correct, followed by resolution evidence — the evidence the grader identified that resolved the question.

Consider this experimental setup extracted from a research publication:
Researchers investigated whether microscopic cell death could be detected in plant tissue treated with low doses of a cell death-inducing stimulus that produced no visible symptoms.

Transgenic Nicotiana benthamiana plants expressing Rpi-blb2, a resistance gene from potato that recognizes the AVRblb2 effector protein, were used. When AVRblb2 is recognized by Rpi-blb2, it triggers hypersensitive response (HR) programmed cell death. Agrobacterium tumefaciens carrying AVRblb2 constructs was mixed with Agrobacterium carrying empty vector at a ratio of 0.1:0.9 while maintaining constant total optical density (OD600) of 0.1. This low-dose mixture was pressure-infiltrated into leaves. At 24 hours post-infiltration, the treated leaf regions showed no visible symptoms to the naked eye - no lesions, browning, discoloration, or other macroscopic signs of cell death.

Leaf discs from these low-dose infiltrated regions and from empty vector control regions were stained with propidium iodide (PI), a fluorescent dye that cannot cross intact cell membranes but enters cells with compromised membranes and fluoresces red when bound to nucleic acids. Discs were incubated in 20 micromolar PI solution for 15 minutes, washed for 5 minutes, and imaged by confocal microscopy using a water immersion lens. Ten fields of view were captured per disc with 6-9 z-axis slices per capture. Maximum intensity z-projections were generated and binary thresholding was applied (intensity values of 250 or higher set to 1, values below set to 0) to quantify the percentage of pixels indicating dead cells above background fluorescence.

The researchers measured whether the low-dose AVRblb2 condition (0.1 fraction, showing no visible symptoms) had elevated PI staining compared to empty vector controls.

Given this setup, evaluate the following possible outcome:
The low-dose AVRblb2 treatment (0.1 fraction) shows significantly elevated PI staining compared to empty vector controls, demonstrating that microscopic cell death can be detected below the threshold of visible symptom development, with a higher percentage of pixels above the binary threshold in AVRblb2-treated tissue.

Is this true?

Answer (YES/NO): NO